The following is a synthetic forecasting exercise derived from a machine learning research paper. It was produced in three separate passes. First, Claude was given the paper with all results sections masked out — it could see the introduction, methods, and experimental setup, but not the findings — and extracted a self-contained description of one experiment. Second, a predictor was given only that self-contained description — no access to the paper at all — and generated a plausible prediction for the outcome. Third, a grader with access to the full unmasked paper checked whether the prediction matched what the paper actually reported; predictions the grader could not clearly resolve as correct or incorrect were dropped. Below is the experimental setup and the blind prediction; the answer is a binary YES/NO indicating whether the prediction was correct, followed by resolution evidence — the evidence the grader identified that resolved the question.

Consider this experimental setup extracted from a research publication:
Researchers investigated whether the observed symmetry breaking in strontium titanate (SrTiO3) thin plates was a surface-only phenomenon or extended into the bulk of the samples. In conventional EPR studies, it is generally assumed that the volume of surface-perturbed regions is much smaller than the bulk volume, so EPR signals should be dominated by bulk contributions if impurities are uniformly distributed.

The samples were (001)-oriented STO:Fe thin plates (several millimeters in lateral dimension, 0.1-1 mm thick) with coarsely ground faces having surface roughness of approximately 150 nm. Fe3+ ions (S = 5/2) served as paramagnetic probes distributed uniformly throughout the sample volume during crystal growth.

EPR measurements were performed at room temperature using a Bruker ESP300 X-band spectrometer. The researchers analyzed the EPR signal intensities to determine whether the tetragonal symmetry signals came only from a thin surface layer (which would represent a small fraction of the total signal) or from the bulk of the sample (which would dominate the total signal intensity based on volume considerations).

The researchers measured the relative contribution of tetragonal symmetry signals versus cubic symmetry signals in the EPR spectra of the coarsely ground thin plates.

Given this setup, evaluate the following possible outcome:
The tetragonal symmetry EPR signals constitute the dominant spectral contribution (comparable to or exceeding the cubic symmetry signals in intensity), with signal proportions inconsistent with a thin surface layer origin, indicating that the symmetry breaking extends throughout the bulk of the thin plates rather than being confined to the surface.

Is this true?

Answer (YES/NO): YES